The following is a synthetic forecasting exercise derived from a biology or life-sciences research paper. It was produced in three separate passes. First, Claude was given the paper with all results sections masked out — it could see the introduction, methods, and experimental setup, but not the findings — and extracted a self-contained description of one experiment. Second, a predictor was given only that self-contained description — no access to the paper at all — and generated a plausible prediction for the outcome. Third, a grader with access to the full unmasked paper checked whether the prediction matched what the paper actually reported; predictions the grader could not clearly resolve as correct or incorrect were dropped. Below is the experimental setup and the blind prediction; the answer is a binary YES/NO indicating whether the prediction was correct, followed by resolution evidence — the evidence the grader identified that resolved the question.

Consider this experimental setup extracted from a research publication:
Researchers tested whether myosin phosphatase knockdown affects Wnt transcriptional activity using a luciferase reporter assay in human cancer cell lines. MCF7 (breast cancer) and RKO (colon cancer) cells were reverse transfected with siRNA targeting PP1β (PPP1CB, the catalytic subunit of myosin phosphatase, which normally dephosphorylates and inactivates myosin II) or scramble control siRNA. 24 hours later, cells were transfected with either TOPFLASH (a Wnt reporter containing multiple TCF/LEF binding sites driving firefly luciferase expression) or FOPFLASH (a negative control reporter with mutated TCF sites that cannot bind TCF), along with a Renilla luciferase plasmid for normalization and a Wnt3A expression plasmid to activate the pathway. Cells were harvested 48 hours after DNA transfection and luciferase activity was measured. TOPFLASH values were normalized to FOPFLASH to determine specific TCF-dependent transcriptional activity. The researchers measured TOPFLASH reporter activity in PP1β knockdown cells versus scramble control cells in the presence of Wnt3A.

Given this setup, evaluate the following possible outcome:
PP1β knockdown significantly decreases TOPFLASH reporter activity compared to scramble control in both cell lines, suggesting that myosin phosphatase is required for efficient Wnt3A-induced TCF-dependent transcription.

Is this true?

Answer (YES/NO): NO